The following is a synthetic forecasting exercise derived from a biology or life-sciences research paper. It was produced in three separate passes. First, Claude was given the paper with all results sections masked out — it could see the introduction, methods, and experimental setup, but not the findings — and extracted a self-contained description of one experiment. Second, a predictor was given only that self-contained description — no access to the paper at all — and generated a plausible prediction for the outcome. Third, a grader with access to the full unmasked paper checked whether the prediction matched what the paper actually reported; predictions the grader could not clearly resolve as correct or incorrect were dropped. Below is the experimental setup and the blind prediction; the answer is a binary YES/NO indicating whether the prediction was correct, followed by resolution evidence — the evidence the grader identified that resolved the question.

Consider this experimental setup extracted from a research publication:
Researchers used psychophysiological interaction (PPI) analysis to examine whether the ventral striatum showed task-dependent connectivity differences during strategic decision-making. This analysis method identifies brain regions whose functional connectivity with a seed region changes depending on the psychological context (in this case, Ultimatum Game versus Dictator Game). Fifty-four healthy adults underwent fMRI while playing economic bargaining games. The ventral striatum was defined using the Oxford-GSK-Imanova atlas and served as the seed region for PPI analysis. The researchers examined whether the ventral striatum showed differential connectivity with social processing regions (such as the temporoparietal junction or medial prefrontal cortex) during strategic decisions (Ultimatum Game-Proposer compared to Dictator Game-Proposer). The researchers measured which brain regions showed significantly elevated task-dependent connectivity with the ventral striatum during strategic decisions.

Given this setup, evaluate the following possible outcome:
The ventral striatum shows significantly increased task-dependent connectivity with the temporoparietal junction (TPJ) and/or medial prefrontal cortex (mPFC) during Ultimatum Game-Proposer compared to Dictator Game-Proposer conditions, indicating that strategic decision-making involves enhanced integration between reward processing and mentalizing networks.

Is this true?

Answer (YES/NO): NO